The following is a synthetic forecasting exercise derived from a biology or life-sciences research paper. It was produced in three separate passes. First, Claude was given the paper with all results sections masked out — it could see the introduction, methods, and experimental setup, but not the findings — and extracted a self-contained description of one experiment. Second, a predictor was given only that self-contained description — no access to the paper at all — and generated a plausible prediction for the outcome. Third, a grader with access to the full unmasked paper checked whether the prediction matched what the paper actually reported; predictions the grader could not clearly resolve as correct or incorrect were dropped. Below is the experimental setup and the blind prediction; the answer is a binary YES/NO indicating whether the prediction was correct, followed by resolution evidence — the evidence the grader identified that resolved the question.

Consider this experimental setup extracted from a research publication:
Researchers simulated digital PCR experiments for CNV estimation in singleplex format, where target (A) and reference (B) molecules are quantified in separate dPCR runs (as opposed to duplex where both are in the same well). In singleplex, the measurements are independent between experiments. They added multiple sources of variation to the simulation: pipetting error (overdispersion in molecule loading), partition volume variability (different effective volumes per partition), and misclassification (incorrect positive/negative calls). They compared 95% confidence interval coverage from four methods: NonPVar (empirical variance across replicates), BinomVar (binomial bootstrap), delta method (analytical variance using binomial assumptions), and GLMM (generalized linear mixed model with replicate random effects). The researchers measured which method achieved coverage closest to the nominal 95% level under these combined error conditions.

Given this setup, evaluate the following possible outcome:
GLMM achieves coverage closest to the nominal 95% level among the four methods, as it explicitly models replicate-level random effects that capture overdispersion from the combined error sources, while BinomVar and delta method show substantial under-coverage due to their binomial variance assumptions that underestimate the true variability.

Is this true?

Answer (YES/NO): NO